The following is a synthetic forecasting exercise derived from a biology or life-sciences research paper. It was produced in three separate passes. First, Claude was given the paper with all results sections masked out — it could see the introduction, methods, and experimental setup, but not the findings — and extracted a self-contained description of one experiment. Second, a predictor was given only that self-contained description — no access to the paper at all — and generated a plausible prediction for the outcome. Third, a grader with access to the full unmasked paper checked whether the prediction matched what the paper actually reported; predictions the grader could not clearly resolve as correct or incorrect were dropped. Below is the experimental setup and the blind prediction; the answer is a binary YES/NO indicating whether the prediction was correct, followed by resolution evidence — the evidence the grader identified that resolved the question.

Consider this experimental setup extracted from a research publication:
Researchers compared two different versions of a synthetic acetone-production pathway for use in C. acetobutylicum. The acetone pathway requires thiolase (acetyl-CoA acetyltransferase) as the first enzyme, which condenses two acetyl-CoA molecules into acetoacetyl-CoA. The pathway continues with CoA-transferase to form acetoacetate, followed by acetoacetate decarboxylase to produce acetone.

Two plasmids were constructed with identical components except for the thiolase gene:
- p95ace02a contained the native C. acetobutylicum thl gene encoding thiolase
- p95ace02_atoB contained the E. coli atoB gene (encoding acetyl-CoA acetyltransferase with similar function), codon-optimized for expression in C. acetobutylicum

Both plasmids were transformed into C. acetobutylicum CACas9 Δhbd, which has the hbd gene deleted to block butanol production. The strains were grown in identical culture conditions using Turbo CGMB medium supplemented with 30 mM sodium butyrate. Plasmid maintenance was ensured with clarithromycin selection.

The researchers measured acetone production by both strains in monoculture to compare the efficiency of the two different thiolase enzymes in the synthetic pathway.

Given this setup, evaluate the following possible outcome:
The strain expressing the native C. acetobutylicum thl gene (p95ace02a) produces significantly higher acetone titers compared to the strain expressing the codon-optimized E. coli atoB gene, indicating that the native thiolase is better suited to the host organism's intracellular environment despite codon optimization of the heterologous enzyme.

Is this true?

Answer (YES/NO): NO